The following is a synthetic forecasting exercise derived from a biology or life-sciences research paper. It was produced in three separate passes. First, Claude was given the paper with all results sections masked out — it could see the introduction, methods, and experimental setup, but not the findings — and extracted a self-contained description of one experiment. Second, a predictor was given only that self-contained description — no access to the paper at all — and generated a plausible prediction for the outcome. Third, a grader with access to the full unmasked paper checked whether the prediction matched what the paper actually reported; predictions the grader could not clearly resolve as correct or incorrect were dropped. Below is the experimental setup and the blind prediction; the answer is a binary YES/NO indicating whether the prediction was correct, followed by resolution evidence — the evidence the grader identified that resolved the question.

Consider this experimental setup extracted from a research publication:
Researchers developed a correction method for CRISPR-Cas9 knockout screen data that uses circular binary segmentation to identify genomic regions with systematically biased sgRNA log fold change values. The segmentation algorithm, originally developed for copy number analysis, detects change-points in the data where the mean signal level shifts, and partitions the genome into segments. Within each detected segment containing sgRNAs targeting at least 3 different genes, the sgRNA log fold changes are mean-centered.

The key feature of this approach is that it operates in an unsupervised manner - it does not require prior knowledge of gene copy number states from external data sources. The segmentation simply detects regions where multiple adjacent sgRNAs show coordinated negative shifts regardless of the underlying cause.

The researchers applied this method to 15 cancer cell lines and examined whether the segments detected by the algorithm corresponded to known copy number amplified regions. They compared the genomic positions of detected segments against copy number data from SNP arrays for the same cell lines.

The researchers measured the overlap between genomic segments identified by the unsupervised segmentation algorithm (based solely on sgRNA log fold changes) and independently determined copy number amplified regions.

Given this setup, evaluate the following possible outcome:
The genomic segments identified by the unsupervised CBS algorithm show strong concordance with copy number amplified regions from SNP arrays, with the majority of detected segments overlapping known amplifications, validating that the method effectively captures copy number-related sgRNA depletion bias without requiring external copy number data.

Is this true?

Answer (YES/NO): NO